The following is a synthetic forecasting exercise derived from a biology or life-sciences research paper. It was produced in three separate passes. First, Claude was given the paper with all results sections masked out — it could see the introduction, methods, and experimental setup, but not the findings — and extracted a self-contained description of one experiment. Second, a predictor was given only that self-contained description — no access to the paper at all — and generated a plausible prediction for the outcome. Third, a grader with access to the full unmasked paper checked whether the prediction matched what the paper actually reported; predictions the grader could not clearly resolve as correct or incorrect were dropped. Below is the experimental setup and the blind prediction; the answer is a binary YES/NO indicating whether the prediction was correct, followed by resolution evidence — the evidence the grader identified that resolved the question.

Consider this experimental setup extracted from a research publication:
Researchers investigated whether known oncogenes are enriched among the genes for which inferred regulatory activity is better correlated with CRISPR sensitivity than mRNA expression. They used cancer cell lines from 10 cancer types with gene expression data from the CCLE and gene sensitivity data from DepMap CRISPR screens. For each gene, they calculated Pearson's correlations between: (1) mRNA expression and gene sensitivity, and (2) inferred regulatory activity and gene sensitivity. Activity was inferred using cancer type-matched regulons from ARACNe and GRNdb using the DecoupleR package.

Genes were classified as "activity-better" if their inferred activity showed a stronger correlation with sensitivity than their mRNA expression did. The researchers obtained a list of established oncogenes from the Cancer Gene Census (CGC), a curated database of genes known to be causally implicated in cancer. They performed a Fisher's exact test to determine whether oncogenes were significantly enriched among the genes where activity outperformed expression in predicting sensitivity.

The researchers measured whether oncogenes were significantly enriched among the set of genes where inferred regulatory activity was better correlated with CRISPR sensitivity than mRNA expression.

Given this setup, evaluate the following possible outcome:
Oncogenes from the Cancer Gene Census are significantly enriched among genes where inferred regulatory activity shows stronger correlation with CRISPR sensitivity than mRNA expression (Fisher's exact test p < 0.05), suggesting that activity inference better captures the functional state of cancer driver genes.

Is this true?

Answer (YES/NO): NO